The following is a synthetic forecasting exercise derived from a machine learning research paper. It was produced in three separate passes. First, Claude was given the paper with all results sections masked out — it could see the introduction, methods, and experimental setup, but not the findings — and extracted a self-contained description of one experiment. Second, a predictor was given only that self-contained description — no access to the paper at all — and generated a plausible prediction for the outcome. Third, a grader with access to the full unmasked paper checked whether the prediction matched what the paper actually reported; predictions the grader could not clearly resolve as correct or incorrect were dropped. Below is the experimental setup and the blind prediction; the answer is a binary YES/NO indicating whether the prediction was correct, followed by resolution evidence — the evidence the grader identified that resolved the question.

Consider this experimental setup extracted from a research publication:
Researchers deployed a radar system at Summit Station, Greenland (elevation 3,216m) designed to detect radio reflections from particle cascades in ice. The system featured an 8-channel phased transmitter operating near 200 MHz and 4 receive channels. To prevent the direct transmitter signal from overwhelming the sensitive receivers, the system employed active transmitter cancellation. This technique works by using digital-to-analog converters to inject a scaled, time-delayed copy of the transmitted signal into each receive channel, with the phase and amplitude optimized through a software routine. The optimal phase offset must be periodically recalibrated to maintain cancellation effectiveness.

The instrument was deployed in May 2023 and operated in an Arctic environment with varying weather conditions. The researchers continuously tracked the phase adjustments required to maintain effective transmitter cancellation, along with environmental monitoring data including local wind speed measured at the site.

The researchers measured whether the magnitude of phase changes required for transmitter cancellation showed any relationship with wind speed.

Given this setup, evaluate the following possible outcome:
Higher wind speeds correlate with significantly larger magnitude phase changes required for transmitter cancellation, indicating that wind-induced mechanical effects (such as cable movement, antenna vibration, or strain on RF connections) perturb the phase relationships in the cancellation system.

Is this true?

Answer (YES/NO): NO